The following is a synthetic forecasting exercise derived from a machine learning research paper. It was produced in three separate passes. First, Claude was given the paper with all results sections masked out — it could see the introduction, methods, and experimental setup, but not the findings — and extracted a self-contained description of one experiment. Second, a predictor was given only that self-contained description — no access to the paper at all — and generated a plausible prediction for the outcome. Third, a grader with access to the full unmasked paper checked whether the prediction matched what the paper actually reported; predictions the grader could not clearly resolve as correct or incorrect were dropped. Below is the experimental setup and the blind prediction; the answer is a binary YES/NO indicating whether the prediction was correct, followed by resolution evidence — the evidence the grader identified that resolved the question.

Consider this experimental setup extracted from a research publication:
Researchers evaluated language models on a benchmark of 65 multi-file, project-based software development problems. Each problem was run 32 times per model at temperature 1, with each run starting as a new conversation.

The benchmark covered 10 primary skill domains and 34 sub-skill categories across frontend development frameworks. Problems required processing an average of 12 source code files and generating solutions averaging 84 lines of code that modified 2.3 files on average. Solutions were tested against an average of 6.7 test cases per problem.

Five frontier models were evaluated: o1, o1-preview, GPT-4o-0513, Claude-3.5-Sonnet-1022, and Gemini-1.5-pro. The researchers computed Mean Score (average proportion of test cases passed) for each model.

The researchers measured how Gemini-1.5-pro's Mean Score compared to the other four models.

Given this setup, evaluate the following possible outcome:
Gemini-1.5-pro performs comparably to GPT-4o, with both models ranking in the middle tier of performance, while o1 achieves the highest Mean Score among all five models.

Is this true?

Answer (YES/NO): NO